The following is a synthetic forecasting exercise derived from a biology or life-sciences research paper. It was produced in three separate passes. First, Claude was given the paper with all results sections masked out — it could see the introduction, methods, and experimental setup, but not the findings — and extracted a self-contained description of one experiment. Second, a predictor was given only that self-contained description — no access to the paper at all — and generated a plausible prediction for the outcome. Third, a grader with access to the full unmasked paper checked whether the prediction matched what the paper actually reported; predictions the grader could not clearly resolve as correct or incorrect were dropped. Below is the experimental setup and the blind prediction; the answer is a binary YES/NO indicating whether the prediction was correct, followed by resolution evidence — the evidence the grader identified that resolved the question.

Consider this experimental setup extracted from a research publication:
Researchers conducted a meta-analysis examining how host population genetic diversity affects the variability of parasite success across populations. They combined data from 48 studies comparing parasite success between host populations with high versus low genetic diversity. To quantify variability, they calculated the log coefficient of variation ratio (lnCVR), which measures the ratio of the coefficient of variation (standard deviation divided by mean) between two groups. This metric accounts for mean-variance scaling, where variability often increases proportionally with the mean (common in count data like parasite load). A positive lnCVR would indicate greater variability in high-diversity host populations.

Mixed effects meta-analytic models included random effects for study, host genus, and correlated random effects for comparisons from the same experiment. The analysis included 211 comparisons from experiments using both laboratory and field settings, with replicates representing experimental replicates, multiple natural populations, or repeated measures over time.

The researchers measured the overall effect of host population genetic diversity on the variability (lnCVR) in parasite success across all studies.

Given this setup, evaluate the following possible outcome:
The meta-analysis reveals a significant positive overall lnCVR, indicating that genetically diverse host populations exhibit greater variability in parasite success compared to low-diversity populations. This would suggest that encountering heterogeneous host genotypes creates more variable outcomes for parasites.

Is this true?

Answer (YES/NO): NO